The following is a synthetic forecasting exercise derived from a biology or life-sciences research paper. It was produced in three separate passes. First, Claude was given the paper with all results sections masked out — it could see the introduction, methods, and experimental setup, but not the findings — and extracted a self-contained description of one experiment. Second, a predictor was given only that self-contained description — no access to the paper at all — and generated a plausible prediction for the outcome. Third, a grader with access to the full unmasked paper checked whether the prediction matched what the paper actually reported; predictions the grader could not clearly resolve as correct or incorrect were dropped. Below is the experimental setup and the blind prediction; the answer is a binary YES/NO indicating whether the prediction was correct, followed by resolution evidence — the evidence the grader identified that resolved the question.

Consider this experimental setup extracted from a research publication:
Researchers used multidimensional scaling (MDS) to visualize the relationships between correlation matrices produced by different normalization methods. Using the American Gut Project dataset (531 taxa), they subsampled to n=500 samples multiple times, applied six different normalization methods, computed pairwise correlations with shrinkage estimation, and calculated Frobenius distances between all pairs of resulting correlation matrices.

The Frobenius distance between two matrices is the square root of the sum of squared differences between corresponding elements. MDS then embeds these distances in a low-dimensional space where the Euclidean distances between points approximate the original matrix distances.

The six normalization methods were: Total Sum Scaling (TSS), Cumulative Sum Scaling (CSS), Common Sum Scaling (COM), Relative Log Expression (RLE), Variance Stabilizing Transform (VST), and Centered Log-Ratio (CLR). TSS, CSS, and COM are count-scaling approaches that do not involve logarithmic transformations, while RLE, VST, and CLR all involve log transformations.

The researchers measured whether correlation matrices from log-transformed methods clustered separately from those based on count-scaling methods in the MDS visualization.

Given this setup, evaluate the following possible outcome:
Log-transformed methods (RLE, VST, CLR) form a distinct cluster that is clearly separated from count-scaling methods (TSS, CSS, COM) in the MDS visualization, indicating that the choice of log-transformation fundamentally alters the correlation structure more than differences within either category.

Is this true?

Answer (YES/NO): NO